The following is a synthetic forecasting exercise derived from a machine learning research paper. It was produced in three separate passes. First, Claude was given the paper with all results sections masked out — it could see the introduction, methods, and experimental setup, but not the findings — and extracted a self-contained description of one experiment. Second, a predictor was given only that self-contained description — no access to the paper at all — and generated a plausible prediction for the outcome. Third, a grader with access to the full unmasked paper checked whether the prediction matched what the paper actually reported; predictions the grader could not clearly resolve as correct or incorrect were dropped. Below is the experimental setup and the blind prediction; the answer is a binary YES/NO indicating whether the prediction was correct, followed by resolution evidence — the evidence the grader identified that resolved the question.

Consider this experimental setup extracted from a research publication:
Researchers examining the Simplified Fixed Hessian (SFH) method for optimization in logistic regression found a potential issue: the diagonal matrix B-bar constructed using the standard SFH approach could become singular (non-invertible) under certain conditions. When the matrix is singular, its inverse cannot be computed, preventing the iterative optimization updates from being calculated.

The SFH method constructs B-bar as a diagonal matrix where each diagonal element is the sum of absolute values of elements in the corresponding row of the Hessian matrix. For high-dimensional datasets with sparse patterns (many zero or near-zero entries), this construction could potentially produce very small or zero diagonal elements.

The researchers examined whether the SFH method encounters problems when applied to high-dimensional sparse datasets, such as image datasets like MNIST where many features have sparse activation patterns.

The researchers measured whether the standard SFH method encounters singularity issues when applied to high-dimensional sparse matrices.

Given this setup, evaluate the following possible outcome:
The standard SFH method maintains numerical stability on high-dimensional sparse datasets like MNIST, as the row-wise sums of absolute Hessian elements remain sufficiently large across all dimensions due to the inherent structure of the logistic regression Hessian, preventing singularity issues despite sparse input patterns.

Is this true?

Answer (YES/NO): NO